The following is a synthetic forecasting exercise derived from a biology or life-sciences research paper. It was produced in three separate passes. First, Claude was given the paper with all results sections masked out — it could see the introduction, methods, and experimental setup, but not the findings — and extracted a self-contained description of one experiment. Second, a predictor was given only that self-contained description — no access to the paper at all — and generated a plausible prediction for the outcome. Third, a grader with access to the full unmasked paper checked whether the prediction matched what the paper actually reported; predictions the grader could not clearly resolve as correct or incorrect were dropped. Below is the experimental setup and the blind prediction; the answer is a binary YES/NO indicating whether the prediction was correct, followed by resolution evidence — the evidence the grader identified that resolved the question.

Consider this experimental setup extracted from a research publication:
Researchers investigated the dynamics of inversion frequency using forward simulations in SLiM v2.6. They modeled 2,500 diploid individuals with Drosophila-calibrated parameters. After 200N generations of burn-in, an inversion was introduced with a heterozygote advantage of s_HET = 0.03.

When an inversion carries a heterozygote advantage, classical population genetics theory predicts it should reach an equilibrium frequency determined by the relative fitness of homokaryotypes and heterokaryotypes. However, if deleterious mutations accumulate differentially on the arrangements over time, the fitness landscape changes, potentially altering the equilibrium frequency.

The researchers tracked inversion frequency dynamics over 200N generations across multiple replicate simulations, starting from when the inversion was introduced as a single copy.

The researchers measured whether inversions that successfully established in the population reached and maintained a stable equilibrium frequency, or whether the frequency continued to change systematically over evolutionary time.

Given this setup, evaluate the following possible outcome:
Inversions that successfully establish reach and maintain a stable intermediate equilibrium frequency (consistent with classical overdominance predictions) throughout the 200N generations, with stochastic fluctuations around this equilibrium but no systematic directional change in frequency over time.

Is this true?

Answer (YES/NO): NO